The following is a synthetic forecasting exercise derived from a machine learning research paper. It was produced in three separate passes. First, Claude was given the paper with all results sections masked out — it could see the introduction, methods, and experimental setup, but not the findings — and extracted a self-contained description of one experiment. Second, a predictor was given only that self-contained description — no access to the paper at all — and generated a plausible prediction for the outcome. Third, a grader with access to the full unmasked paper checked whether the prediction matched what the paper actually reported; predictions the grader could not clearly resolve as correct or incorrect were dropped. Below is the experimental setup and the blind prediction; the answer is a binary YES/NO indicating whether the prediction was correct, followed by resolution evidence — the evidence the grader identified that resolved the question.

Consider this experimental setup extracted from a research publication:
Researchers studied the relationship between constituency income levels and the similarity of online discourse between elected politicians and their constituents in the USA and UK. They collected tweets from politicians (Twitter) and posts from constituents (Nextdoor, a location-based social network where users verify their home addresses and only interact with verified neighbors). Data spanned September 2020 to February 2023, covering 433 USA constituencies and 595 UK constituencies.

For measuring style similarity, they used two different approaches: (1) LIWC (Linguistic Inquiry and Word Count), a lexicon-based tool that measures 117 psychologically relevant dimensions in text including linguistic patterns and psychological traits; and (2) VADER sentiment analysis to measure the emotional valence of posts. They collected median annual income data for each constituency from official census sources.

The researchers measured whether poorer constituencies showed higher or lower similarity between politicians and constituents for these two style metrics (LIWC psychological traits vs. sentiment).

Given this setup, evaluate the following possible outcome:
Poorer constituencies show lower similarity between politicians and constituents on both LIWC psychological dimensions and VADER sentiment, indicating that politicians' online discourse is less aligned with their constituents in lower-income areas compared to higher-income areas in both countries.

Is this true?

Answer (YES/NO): NO